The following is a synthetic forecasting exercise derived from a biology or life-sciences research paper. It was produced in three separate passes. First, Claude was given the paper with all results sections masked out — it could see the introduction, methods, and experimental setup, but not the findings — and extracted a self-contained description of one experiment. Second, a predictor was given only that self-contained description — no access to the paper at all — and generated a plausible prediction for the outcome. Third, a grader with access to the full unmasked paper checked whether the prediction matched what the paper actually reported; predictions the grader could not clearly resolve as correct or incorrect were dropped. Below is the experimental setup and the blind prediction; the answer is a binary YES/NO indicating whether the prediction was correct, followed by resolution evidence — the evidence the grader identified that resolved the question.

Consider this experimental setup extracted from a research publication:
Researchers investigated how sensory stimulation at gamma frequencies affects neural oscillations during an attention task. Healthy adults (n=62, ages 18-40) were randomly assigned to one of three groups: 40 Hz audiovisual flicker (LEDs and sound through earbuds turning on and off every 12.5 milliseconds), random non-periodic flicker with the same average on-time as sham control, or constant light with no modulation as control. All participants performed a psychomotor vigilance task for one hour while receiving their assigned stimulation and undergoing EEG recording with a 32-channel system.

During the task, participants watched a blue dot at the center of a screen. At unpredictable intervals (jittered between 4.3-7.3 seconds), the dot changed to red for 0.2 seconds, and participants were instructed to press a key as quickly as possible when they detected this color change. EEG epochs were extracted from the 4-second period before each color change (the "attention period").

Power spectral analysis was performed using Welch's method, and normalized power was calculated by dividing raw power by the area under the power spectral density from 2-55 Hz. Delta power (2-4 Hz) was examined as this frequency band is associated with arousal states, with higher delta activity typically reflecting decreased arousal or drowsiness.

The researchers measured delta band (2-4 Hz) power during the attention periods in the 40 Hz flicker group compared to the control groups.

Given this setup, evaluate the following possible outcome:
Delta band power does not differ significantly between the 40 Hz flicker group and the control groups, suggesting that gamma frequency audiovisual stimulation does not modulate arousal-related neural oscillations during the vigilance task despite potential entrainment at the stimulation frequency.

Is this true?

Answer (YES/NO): NO